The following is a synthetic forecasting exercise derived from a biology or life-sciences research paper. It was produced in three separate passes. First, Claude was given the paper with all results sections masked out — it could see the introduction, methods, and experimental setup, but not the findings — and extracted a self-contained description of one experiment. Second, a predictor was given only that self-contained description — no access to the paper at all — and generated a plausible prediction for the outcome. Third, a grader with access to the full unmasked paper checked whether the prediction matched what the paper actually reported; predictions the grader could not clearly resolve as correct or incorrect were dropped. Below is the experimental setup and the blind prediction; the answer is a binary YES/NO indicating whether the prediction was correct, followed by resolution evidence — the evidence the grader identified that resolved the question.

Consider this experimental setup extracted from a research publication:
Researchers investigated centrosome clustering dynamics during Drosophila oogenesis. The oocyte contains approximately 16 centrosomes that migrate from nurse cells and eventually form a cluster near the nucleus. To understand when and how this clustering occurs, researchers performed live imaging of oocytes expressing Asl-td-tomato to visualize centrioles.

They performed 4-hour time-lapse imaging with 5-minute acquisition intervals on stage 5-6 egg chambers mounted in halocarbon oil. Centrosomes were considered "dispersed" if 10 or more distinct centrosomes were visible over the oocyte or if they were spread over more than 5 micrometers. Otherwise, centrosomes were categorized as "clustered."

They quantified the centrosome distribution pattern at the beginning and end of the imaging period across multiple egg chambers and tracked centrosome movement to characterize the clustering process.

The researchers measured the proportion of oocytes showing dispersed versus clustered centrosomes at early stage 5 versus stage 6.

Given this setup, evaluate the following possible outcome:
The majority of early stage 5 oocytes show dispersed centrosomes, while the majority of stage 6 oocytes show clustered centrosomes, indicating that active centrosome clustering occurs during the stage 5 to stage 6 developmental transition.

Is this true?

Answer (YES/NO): NO